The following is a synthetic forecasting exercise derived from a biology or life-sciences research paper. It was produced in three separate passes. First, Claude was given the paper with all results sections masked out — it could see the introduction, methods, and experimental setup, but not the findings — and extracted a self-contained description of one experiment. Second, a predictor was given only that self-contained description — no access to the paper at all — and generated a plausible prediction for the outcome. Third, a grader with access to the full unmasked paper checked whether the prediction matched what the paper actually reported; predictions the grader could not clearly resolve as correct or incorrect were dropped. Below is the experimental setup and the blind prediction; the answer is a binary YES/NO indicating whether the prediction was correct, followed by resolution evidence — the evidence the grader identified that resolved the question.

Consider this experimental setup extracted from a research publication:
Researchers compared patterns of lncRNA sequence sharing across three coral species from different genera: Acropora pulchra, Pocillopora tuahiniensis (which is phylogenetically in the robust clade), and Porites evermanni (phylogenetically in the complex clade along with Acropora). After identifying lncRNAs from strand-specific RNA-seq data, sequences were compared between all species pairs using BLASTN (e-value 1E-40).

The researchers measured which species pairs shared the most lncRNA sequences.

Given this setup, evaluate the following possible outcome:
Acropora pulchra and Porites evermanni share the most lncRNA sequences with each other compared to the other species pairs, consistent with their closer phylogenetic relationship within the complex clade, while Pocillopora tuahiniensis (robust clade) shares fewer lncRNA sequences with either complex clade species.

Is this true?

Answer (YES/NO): NO